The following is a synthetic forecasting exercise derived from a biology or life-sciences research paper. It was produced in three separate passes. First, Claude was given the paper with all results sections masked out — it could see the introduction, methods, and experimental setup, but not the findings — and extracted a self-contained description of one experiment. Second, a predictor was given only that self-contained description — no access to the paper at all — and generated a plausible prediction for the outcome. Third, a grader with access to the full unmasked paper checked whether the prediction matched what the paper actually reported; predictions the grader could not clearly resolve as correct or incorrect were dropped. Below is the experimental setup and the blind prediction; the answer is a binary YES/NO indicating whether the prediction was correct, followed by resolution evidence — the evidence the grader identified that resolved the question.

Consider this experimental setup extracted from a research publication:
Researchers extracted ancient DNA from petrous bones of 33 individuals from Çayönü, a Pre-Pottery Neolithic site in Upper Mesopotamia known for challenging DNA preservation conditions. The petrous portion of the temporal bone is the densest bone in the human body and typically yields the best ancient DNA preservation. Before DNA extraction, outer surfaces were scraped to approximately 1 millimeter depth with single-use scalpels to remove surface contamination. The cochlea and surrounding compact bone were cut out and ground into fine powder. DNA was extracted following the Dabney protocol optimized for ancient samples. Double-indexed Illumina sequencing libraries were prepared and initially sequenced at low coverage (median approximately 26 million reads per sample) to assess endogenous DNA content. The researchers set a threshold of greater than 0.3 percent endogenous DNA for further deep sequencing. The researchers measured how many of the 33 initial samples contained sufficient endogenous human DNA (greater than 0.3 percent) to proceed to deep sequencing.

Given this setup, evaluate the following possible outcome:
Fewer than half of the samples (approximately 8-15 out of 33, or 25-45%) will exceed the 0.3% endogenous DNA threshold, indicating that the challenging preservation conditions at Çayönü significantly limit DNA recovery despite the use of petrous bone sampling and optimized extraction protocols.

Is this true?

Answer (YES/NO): YES